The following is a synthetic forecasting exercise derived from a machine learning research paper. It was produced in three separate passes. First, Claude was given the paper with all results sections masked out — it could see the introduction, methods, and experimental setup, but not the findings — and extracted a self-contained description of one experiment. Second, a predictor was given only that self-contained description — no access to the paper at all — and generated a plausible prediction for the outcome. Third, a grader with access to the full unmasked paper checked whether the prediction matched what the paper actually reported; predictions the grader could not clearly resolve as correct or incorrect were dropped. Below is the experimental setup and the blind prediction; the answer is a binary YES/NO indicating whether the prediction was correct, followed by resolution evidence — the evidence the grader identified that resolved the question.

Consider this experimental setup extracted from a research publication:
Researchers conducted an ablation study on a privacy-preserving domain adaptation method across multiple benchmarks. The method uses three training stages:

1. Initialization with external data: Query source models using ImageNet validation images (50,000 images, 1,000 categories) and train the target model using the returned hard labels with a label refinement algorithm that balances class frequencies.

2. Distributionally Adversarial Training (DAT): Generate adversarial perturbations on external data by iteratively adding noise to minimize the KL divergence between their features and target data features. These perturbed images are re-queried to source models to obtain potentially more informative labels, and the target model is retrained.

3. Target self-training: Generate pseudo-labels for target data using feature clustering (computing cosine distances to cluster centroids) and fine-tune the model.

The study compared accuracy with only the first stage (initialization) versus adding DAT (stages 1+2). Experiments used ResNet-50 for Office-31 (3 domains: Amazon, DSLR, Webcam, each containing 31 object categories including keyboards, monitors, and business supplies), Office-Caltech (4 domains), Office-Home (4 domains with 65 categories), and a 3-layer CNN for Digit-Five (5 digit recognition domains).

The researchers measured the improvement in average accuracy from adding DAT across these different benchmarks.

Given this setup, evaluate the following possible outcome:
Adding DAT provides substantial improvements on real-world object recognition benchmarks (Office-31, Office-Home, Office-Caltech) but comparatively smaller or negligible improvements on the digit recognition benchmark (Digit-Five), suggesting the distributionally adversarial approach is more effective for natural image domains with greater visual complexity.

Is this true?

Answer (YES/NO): NO